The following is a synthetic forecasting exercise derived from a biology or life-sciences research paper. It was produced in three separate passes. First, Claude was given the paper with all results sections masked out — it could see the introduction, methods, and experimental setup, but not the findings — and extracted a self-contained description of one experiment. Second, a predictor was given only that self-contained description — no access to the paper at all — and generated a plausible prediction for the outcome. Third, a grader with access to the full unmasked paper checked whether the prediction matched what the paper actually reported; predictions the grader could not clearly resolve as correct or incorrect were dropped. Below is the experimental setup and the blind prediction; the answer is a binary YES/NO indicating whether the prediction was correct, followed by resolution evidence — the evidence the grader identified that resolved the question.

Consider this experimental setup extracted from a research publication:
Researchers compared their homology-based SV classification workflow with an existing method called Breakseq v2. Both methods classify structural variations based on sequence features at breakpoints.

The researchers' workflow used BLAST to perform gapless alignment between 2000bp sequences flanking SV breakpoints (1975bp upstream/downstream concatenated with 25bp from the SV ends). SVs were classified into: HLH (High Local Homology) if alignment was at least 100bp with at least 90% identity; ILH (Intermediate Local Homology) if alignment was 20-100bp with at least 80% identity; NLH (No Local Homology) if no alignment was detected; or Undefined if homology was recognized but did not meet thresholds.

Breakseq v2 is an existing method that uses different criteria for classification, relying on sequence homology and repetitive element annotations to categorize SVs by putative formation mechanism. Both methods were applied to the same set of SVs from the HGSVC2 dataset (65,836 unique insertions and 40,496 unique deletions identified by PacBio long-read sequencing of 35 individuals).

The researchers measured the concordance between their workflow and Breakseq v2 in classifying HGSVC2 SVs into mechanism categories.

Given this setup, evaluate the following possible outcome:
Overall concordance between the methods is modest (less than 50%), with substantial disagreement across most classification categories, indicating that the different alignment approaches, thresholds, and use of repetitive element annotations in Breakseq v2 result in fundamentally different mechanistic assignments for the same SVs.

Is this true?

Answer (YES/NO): NO